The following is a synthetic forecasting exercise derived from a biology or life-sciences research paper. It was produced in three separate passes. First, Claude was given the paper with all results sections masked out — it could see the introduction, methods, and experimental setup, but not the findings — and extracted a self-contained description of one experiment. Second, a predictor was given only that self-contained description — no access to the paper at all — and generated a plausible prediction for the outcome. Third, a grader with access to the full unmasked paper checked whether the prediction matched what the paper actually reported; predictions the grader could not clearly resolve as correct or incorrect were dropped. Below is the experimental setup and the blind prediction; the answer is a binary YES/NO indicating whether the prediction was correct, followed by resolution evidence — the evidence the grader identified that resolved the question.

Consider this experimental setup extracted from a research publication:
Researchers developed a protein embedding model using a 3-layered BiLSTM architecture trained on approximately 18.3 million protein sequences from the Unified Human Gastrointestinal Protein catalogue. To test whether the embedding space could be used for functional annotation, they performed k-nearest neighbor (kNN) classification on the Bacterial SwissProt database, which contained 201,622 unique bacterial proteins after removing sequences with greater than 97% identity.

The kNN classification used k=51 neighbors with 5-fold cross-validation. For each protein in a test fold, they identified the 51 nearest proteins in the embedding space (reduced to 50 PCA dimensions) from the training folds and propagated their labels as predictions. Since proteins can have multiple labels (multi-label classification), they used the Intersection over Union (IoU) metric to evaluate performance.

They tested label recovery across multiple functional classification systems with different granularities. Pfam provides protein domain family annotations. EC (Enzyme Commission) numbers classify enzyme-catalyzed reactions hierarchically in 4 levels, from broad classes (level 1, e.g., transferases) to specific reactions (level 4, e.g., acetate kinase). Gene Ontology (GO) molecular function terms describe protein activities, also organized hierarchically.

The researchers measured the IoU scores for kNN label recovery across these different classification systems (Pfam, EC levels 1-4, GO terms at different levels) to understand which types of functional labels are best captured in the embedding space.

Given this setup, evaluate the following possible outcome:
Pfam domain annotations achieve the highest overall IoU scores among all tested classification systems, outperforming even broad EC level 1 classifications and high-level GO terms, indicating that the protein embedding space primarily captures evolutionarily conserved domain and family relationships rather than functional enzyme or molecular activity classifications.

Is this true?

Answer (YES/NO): NO